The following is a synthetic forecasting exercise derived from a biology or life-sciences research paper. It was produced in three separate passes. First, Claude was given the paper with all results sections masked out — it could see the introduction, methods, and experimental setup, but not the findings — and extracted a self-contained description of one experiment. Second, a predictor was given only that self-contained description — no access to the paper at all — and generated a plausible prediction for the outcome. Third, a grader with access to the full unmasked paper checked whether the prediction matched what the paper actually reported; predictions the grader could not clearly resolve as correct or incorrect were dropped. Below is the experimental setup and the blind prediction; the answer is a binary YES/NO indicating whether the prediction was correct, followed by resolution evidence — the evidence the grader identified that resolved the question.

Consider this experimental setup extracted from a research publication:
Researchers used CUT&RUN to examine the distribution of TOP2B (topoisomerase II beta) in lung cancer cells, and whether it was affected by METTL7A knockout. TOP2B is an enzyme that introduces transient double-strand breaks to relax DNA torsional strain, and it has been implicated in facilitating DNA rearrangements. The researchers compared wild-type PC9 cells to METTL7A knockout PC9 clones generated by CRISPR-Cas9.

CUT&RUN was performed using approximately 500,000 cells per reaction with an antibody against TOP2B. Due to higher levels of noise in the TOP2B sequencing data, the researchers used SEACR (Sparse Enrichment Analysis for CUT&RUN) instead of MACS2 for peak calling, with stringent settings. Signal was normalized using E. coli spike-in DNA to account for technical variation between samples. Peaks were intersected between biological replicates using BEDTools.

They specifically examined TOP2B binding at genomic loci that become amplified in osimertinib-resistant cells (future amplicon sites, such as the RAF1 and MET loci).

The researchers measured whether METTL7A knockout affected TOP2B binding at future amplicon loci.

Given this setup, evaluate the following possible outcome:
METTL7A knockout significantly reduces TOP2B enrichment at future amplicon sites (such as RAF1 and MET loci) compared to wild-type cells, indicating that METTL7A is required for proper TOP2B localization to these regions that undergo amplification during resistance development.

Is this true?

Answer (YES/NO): YES